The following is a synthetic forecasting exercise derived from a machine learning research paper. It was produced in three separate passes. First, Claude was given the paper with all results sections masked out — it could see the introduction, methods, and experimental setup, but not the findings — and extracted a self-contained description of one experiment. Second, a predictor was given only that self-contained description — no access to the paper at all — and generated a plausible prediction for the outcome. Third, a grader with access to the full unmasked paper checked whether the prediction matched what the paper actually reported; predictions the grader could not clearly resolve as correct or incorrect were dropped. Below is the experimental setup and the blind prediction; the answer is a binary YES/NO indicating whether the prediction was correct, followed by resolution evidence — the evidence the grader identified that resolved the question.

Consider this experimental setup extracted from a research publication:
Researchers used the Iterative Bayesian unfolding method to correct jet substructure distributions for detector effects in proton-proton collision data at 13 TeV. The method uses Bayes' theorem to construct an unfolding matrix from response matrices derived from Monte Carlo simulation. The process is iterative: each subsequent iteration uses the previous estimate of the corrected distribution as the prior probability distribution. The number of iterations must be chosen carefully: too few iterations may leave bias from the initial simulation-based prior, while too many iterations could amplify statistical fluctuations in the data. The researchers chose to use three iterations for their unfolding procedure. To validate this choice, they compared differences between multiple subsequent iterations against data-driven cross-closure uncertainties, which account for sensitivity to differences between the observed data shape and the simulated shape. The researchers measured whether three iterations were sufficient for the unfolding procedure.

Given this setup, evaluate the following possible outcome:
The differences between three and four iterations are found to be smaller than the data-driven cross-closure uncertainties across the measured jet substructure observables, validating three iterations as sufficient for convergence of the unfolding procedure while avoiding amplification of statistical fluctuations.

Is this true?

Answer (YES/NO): YES